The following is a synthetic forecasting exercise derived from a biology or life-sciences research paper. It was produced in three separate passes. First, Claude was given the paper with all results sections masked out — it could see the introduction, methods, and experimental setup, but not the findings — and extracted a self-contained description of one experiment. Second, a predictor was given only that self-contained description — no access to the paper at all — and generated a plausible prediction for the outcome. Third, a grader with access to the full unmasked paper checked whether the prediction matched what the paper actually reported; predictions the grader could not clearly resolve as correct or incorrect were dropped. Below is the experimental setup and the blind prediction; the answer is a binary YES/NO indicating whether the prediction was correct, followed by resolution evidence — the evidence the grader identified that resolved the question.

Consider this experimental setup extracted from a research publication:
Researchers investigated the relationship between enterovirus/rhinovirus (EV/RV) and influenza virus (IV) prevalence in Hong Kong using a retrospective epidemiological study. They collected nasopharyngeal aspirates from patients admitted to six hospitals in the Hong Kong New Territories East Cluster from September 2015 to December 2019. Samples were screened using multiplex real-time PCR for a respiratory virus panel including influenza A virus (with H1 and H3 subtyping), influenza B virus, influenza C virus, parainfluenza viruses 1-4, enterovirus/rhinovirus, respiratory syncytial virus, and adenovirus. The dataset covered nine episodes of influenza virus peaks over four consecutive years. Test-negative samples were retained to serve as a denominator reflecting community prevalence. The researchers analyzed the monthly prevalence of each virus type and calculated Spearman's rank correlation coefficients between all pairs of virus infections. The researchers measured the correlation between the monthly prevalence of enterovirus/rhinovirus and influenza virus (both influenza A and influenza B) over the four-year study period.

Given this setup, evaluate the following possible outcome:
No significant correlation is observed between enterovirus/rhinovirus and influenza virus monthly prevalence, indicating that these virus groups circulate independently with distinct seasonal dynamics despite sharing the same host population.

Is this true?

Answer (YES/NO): NO